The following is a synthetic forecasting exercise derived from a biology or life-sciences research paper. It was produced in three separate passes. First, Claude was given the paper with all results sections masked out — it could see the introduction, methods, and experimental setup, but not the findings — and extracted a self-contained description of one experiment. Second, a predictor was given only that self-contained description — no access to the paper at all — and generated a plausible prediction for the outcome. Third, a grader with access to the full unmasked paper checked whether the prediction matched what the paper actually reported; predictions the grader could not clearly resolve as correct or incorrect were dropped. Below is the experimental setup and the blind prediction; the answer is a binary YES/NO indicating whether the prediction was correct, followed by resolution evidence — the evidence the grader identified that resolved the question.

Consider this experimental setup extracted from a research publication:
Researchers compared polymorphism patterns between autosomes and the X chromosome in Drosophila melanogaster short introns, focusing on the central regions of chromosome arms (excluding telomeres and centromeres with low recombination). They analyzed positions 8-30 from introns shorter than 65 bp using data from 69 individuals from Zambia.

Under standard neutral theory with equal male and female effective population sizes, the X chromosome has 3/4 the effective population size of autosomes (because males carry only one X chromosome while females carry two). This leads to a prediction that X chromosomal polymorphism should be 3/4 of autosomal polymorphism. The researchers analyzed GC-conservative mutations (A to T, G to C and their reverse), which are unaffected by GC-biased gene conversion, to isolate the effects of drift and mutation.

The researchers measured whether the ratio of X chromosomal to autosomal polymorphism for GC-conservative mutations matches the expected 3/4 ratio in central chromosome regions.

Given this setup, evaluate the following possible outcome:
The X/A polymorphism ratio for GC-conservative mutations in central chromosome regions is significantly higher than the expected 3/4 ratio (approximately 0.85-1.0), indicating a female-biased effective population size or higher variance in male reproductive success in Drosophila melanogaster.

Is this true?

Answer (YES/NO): NO